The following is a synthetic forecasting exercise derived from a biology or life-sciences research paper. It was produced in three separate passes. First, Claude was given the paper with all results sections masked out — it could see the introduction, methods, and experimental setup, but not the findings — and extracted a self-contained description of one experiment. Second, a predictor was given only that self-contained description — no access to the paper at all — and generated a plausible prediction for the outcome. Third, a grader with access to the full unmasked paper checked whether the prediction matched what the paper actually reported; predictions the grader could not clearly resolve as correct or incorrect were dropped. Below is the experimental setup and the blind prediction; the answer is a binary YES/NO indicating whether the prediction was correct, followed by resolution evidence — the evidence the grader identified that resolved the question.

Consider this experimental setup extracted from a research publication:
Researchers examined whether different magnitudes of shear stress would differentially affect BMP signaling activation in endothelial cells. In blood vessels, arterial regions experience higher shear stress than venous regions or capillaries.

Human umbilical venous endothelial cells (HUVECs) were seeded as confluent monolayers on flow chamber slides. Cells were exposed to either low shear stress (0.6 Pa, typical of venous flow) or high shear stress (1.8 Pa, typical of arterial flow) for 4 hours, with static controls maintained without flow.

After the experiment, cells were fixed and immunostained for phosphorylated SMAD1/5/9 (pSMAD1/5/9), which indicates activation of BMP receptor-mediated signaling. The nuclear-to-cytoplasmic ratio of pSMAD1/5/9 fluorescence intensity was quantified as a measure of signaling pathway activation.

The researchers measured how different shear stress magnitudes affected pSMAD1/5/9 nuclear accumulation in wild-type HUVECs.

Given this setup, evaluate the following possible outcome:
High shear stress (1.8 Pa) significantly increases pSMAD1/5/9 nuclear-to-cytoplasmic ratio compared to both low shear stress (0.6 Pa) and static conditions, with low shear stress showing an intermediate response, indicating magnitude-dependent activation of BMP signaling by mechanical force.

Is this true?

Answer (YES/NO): NO